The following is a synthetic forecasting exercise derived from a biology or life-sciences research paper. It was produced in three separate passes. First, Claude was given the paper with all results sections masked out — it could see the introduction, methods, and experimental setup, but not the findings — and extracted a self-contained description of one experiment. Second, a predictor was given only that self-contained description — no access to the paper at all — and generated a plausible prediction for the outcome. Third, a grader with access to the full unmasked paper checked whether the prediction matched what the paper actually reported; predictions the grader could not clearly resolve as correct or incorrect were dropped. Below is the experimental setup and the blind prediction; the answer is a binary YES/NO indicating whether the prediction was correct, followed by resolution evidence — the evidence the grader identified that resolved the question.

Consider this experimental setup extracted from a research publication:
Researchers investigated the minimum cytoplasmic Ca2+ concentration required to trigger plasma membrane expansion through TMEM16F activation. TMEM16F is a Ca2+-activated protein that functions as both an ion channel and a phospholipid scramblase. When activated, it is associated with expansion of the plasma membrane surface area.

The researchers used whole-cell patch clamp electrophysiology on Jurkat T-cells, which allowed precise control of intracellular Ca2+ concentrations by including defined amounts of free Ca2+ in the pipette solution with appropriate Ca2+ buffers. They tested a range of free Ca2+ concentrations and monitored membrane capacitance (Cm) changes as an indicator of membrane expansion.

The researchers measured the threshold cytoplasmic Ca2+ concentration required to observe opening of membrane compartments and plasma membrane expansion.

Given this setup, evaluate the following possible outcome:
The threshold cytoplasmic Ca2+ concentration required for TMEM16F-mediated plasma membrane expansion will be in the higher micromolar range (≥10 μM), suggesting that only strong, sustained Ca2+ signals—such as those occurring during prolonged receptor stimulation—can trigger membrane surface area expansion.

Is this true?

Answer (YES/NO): NO